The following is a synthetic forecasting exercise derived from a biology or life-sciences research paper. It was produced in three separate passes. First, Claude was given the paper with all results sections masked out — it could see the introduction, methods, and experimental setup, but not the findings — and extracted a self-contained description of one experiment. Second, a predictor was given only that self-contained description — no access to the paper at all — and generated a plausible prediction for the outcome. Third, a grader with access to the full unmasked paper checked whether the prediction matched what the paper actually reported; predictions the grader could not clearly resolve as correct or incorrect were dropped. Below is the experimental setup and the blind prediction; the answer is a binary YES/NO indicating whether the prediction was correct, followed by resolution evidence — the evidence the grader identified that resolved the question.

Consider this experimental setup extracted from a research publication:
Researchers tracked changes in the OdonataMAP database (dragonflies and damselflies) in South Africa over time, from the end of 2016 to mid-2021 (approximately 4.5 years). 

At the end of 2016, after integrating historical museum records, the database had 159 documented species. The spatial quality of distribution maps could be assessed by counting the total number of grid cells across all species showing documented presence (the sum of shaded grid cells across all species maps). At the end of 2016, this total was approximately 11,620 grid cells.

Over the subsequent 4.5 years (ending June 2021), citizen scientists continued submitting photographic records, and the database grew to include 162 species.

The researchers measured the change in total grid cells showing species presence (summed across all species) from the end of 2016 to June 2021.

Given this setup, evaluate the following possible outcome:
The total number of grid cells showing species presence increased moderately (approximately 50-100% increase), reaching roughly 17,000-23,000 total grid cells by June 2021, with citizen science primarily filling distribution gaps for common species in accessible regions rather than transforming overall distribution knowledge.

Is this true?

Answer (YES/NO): YES